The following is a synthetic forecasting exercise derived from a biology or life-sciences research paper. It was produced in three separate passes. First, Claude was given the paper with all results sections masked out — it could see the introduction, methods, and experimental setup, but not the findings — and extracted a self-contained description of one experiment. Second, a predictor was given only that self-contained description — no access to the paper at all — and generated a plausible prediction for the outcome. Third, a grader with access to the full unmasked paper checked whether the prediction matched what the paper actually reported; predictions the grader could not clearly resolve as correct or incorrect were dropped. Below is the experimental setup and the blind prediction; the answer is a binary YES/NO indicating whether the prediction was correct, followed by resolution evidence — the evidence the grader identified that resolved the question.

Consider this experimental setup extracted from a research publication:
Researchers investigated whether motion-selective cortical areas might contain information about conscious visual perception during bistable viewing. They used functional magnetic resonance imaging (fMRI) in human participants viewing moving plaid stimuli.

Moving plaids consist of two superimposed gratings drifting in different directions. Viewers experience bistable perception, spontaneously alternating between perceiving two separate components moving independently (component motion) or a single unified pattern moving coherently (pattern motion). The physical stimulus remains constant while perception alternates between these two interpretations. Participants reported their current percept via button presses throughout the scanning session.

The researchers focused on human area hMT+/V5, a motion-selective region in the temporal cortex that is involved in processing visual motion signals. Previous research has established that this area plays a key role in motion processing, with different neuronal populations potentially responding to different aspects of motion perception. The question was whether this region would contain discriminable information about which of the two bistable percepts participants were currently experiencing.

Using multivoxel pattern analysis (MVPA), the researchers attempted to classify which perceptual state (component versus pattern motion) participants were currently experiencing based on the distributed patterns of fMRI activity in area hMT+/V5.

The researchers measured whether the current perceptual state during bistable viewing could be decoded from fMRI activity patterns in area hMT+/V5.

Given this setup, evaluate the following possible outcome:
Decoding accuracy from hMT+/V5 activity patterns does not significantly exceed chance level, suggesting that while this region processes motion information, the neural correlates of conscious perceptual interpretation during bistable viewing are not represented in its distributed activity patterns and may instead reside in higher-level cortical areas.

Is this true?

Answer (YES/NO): NO